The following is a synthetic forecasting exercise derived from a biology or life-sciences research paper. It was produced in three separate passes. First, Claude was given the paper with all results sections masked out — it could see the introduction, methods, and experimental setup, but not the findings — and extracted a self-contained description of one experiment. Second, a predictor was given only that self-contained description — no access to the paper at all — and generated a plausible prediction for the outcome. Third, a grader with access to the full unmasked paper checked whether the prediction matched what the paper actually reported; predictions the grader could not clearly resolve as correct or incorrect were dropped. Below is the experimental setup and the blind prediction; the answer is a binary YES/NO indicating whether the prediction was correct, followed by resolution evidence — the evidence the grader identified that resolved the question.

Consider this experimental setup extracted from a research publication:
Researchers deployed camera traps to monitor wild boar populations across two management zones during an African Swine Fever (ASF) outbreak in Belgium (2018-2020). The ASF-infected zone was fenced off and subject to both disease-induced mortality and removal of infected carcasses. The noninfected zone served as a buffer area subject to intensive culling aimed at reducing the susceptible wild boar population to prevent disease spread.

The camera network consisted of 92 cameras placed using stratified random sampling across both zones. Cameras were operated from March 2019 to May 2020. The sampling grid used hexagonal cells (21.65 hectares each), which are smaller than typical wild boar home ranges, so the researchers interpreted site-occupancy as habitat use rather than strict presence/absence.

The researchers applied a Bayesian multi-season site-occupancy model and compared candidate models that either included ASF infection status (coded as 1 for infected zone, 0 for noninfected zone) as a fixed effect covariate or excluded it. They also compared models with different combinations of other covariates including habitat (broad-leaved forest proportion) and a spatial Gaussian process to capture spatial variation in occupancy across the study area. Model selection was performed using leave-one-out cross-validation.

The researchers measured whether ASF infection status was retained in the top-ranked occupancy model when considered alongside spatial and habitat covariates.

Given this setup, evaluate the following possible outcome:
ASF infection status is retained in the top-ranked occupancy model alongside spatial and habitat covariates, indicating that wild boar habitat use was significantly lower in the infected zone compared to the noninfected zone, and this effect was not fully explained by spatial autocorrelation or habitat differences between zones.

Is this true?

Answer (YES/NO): YES